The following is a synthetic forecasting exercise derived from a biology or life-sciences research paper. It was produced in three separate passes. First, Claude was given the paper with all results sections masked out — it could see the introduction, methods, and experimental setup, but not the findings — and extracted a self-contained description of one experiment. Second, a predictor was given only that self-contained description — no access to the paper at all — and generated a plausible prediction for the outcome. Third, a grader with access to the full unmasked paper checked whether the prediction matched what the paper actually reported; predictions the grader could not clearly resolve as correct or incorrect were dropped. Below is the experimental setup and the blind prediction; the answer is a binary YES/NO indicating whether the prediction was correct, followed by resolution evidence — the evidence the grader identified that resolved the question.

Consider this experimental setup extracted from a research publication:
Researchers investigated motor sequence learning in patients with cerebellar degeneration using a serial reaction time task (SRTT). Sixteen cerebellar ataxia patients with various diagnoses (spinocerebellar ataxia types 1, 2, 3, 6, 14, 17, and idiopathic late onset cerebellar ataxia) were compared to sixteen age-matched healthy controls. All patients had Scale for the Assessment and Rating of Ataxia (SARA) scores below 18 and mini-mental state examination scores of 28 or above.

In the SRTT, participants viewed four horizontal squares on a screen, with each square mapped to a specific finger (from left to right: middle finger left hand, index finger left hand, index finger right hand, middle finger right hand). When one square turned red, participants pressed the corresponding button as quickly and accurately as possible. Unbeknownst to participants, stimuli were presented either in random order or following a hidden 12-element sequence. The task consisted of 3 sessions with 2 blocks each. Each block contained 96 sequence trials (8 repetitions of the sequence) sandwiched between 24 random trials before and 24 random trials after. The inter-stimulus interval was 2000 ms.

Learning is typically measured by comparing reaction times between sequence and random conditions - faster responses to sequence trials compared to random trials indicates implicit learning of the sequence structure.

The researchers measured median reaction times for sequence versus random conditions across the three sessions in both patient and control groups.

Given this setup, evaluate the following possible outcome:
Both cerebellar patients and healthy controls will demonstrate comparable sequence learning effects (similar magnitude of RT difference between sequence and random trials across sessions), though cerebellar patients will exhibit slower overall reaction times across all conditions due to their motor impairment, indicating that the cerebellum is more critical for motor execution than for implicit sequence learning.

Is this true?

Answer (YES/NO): NO